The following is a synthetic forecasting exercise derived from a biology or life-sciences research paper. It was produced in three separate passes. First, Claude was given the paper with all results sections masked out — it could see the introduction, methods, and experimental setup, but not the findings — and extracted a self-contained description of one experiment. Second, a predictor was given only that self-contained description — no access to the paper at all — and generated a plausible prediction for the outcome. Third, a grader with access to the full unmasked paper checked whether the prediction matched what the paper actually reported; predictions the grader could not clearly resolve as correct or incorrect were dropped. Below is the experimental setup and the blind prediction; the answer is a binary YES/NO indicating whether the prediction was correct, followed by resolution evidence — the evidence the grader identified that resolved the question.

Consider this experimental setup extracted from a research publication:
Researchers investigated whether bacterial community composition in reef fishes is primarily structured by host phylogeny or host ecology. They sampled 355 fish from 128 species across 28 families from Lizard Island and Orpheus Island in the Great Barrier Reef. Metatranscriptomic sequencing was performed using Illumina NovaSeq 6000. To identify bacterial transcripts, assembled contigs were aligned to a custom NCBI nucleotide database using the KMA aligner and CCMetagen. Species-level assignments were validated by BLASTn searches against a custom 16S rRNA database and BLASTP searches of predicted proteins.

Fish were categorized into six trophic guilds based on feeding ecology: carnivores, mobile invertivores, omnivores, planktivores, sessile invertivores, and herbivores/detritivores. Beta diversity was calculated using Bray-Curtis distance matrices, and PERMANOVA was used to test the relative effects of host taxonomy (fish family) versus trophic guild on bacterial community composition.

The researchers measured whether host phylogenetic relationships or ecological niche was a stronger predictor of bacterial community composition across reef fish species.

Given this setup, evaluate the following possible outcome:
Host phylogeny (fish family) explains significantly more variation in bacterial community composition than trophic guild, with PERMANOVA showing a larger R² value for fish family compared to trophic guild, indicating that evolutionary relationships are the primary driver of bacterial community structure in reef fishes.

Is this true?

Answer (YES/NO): YES